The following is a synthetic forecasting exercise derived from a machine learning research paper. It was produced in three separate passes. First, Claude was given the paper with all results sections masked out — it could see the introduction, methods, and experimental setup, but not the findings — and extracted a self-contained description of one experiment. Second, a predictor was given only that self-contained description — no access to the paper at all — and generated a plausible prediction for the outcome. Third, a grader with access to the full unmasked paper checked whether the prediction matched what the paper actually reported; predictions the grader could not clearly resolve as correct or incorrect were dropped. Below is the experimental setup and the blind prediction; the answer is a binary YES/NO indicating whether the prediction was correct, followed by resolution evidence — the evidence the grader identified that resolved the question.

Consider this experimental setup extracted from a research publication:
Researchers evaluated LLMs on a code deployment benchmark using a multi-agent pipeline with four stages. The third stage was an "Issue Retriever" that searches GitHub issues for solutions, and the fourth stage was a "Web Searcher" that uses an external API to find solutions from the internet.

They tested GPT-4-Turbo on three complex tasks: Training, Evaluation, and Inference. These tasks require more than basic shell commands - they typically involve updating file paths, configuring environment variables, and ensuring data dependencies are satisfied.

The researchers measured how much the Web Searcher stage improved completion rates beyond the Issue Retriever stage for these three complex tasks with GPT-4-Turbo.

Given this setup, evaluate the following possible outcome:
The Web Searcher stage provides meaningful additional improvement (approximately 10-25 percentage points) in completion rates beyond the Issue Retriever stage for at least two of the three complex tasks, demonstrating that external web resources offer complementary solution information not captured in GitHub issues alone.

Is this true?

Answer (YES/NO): NO